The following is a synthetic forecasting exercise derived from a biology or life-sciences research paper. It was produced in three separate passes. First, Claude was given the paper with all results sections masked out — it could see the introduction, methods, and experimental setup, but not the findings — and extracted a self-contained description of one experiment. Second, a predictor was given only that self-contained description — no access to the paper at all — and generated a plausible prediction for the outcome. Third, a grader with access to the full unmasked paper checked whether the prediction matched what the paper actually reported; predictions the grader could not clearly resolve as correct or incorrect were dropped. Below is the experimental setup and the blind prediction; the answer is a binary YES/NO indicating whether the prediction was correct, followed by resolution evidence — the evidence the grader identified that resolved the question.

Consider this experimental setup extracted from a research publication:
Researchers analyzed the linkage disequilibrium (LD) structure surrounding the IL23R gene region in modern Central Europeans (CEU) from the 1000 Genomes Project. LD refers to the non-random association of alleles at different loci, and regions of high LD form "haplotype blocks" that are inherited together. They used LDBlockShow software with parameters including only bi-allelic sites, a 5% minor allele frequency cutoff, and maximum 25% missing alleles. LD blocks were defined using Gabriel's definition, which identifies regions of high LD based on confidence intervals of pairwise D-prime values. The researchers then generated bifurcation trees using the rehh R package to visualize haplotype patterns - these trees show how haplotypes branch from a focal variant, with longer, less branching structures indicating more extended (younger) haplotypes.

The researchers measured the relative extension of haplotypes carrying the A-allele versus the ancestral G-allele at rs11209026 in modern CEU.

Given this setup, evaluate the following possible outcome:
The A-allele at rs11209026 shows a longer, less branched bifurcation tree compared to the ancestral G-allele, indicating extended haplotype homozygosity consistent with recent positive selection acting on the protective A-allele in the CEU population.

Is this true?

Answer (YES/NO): YES